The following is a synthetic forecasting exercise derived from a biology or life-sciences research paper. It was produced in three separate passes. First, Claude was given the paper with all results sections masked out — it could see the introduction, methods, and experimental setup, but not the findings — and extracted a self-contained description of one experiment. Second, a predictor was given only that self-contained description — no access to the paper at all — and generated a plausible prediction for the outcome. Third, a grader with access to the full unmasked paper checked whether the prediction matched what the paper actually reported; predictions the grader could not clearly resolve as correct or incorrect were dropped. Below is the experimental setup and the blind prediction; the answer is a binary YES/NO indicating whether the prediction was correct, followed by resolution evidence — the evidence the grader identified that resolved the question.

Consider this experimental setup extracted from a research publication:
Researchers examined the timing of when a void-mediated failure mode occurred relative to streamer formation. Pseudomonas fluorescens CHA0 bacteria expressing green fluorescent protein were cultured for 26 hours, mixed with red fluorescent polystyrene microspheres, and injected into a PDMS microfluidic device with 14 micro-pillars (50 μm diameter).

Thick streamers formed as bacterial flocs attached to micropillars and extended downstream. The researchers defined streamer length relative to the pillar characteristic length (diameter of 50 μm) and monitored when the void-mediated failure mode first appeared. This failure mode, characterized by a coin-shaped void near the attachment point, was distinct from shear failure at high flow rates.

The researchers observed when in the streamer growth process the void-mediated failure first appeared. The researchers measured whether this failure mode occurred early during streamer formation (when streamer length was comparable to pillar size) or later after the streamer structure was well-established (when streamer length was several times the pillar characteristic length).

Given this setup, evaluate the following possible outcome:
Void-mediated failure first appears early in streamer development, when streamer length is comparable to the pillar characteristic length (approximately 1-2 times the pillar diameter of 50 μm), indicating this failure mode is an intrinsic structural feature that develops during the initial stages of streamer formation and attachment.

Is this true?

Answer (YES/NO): NO